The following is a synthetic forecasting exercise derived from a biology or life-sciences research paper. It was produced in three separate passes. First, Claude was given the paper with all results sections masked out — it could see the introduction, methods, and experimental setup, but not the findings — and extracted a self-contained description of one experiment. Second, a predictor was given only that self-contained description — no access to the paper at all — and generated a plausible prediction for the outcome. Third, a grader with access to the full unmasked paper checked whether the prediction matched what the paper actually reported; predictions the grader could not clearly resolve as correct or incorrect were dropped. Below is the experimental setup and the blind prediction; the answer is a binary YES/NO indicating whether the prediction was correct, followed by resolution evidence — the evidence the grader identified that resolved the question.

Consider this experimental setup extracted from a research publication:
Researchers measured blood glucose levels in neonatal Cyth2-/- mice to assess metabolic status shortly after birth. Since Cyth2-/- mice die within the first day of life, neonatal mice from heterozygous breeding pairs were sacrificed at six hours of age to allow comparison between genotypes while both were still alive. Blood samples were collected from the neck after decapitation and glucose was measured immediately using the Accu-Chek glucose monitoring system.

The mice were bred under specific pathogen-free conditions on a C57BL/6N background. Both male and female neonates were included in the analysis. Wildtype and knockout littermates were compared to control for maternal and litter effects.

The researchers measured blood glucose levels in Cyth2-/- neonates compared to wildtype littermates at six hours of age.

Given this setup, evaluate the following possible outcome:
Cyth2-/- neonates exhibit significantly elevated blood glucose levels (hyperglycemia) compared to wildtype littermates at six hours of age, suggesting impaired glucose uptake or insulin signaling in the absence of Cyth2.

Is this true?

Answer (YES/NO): NO